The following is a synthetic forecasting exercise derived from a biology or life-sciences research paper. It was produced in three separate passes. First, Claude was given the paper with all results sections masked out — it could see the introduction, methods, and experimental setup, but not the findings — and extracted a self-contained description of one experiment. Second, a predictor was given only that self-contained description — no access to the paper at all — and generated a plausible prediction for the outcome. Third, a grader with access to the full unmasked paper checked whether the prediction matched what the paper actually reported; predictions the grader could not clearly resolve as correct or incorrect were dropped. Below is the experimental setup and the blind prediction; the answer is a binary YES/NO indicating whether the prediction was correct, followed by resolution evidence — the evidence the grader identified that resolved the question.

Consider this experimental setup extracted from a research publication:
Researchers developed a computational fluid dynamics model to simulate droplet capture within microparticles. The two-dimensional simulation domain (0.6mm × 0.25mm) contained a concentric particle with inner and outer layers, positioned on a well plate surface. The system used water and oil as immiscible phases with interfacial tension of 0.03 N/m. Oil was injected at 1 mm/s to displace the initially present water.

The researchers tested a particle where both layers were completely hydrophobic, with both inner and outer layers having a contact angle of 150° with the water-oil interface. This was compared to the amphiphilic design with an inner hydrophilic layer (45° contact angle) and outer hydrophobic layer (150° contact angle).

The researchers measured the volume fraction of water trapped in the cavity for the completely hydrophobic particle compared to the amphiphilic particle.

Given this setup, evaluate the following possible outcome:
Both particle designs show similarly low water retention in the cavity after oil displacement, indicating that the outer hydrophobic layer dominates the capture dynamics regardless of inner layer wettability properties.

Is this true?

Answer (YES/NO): NO